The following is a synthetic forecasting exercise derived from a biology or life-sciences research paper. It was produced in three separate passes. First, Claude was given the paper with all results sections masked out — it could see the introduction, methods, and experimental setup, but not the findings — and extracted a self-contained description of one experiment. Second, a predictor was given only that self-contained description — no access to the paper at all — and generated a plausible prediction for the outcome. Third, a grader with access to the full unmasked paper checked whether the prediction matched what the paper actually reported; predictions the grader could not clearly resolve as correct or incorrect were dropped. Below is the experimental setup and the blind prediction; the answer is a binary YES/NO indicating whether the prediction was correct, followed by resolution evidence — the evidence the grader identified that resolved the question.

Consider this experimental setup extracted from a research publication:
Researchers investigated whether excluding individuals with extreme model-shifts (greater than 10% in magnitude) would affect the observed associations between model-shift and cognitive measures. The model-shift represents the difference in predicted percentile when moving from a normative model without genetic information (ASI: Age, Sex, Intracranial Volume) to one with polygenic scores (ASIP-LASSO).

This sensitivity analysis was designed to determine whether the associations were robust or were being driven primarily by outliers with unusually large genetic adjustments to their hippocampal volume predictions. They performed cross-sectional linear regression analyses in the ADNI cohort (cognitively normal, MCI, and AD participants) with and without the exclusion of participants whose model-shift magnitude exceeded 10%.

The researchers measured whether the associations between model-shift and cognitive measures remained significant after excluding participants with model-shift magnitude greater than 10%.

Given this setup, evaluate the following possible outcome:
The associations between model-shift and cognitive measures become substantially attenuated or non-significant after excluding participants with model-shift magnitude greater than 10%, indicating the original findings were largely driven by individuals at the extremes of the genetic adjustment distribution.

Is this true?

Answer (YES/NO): NO